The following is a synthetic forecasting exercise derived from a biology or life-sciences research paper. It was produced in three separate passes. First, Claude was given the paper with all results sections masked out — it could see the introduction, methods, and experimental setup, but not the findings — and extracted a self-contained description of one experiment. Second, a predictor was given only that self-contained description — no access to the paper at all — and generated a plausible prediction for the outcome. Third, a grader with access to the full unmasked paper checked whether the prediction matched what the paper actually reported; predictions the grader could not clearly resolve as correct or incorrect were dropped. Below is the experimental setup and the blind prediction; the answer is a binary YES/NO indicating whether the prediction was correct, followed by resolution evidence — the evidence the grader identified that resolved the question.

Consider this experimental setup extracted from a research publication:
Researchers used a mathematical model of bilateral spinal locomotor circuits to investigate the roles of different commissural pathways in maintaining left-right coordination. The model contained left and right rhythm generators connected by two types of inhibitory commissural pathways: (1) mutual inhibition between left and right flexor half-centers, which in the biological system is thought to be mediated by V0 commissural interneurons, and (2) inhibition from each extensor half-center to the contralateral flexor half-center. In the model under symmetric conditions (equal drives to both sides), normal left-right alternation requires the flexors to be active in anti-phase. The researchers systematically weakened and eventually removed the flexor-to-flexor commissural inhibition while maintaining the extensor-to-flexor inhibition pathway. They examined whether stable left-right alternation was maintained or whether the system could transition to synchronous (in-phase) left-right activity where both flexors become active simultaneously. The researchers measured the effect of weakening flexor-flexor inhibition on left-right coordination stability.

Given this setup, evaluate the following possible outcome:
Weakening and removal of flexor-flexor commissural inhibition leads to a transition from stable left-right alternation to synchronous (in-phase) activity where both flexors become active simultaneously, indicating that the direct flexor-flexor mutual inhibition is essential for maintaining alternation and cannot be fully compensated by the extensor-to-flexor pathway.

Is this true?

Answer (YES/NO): YES